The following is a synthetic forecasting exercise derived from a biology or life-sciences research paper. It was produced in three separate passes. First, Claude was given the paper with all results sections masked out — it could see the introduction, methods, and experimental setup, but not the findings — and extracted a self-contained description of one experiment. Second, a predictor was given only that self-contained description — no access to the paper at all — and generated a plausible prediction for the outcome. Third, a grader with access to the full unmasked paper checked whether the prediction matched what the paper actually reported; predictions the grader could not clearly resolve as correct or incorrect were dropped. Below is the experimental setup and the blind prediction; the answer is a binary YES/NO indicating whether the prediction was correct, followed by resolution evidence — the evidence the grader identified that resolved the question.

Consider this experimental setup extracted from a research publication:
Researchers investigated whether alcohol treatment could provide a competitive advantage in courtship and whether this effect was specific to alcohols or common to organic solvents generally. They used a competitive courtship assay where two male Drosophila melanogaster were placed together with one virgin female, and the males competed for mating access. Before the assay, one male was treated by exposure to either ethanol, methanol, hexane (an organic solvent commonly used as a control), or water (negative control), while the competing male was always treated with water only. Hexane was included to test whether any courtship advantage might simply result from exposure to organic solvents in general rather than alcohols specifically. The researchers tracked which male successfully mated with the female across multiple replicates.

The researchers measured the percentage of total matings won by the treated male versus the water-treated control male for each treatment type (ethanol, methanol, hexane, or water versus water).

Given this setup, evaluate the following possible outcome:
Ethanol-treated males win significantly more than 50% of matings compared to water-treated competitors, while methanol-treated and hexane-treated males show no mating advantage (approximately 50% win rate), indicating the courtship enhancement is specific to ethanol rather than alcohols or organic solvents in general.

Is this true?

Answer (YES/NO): NO